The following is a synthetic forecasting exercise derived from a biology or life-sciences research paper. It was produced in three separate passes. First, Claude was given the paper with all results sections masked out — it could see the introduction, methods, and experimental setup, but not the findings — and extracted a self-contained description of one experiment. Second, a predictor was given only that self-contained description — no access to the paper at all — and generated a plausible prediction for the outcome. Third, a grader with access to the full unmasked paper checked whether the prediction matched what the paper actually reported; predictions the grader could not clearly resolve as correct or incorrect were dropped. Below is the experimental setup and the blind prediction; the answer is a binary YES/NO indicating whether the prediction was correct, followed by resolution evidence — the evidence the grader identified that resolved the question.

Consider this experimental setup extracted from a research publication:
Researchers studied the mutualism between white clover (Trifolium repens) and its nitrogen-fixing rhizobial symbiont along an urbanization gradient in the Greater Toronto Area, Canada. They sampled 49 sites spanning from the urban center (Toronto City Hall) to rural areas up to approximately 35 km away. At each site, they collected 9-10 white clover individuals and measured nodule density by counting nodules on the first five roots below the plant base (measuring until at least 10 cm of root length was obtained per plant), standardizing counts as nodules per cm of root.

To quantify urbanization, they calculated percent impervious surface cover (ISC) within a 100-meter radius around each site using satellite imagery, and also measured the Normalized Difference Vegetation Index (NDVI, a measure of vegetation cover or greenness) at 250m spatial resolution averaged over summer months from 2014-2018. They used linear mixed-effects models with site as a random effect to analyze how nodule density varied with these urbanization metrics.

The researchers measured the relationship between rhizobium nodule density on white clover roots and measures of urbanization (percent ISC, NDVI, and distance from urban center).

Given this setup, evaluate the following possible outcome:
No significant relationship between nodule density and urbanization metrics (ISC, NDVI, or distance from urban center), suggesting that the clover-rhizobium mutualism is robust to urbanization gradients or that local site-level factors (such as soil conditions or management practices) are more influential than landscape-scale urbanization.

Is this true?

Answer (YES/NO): NO